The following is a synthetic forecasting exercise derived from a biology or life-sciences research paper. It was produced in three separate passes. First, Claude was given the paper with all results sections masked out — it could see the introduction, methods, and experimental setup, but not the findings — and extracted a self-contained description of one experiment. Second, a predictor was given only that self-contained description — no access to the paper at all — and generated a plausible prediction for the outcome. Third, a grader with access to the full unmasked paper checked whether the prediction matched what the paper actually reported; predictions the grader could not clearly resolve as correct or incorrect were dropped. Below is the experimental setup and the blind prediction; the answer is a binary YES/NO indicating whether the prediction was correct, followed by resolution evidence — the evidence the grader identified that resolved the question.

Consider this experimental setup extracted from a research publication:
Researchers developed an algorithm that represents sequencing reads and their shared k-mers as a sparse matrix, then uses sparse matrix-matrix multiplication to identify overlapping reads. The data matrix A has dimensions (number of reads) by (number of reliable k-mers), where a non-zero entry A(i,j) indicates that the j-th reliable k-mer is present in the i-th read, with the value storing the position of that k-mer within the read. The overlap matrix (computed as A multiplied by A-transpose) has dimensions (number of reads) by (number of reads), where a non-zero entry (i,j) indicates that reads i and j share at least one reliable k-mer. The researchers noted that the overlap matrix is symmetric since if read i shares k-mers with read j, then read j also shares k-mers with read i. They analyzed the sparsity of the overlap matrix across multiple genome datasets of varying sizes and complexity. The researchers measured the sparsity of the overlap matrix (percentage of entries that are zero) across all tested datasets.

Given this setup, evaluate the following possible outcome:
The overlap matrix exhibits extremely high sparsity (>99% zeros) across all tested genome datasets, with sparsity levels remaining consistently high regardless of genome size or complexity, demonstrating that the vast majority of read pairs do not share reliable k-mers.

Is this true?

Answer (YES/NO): YES